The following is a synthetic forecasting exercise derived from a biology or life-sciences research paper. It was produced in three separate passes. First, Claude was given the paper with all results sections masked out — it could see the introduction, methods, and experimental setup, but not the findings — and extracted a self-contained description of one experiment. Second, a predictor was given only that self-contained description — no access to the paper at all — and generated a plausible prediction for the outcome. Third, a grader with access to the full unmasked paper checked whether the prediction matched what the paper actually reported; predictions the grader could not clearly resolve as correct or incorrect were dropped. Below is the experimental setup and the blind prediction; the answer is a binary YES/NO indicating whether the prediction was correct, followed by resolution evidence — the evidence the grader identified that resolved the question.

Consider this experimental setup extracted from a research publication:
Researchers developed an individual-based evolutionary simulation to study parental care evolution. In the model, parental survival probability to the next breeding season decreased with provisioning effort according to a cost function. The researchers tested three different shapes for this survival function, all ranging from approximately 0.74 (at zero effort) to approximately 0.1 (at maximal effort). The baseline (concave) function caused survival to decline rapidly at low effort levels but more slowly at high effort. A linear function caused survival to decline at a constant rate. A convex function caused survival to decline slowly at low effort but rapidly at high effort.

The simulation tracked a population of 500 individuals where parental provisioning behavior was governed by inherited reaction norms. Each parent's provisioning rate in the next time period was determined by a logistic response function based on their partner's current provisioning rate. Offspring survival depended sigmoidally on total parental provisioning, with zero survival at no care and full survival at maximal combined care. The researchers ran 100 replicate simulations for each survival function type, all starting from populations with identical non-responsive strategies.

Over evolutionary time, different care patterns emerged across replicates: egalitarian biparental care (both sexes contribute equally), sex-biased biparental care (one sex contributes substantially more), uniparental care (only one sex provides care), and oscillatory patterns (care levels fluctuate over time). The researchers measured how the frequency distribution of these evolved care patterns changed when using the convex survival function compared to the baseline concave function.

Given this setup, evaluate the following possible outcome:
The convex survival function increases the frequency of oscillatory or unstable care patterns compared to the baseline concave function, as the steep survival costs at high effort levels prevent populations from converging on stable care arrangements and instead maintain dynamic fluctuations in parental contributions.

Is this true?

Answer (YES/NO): NO